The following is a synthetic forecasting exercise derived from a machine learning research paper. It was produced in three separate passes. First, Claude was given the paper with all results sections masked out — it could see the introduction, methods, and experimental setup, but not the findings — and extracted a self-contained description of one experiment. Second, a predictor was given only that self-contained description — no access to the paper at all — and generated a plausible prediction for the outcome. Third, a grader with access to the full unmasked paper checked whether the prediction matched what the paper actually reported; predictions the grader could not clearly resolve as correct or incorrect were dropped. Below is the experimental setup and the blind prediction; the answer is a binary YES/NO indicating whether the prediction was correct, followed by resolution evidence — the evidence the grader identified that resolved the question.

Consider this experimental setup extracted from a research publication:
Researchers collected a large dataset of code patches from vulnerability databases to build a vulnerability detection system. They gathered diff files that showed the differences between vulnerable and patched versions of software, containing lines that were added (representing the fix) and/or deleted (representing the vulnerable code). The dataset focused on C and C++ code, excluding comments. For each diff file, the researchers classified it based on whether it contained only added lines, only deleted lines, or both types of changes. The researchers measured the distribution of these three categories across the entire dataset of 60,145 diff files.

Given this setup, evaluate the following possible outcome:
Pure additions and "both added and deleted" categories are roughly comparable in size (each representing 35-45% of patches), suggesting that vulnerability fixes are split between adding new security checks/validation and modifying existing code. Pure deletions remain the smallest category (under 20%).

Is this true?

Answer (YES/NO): NO